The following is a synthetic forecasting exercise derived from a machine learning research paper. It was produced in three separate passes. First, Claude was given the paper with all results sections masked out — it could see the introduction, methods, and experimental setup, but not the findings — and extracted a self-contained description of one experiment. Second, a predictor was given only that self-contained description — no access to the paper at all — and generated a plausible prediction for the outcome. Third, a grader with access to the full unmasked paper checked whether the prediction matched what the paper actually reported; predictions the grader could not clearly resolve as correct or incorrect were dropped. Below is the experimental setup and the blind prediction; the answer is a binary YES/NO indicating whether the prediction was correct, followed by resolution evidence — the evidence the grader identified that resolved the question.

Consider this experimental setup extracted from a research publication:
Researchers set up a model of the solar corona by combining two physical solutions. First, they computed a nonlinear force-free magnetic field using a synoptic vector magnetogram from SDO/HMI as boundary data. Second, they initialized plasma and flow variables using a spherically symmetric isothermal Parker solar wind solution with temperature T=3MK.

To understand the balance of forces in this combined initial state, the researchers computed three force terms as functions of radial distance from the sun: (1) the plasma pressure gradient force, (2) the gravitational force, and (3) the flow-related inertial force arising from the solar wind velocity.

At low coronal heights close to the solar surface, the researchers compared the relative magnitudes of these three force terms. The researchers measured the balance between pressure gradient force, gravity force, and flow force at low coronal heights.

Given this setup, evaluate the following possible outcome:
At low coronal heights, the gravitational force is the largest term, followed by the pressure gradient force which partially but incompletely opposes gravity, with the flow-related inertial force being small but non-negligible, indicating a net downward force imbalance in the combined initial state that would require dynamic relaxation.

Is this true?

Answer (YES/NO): NO